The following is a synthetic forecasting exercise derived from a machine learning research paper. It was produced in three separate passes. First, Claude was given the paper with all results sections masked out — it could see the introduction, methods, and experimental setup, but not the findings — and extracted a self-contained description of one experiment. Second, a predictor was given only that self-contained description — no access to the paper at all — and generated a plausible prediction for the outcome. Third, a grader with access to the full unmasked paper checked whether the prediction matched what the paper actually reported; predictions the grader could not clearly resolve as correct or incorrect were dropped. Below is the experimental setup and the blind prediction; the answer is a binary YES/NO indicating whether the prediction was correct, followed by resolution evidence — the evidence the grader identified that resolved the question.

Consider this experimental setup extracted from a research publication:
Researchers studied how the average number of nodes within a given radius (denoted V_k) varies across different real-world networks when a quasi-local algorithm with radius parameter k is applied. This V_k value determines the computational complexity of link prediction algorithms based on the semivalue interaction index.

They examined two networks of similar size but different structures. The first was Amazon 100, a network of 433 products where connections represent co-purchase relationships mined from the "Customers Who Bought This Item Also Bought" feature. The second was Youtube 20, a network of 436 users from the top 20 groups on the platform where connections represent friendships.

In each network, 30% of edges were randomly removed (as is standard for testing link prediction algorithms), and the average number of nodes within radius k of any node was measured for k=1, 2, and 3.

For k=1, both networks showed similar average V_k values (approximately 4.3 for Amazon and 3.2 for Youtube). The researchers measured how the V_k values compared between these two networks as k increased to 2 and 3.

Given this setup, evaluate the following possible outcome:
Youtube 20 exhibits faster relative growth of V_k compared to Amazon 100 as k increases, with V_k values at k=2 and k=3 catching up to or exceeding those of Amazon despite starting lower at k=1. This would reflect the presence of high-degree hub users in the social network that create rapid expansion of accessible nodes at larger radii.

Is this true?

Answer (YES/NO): YES